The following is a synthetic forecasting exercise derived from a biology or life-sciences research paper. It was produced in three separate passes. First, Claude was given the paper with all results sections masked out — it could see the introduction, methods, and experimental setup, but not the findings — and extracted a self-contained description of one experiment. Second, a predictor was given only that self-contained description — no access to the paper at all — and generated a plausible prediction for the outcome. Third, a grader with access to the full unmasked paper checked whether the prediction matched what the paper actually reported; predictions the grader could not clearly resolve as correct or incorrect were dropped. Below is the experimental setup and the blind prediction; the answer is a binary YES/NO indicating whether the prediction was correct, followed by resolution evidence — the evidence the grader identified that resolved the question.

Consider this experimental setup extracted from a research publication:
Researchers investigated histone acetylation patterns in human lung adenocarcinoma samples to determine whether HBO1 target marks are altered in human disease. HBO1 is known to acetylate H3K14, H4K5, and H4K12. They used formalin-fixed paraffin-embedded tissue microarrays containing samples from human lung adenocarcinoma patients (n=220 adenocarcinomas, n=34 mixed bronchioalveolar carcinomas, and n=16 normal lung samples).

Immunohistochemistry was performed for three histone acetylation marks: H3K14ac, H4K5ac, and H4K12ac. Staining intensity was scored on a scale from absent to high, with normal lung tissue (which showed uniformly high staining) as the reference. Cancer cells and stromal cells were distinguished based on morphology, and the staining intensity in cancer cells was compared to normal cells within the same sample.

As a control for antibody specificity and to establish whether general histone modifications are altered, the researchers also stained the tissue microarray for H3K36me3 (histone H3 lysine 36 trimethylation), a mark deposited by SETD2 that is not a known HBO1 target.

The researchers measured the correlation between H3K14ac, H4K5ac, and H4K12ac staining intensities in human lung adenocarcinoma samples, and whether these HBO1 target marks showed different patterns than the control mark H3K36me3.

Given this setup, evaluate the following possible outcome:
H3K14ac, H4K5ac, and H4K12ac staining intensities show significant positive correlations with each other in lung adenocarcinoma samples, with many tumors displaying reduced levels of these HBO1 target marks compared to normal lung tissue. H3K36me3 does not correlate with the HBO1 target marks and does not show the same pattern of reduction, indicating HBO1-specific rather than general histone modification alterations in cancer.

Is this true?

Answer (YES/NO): NO